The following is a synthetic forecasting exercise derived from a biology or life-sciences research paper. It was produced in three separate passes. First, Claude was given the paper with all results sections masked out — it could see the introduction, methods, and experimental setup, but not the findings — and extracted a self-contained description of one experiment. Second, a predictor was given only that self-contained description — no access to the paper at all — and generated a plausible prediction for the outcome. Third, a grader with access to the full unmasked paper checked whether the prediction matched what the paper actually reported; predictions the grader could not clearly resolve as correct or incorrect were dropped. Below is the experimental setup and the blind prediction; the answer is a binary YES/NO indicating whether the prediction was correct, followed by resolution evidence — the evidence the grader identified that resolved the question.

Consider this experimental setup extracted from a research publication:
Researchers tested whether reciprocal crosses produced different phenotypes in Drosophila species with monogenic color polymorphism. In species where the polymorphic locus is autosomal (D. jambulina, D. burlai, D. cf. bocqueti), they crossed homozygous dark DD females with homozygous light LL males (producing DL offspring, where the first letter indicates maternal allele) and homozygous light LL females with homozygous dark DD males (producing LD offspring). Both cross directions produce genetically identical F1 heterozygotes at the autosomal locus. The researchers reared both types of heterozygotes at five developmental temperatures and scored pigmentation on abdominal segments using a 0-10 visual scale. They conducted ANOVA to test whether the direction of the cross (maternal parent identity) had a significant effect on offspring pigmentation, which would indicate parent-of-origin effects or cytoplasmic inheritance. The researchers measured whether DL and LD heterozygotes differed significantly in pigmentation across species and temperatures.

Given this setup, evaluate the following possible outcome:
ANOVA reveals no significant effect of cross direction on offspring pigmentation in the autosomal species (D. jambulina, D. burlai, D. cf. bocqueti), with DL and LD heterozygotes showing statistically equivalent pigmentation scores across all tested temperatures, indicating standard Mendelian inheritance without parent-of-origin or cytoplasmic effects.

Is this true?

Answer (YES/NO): YES